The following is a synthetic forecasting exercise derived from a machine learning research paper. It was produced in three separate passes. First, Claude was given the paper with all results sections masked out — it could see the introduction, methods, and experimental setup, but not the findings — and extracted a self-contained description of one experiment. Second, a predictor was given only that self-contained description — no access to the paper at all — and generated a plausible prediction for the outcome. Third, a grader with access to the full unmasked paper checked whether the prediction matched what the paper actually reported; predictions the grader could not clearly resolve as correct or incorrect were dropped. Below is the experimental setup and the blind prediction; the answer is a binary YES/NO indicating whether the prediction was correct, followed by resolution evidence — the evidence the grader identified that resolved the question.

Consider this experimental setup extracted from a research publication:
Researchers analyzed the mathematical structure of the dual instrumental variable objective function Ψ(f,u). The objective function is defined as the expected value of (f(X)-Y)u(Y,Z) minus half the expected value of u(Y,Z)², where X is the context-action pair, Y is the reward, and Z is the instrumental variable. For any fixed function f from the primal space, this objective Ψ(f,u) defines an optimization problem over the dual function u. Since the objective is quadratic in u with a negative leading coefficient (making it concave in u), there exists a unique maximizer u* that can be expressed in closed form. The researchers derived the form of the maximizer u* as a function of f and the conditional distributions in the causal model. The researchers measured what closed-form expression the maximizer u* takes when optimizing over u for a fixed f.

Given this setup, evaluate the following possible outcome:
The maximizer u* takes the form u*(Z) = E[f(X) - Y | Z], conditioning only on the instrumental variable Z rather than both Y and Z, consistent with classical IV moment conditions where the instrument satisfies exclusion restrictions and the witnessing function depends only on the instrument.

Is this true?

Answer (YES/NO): NO